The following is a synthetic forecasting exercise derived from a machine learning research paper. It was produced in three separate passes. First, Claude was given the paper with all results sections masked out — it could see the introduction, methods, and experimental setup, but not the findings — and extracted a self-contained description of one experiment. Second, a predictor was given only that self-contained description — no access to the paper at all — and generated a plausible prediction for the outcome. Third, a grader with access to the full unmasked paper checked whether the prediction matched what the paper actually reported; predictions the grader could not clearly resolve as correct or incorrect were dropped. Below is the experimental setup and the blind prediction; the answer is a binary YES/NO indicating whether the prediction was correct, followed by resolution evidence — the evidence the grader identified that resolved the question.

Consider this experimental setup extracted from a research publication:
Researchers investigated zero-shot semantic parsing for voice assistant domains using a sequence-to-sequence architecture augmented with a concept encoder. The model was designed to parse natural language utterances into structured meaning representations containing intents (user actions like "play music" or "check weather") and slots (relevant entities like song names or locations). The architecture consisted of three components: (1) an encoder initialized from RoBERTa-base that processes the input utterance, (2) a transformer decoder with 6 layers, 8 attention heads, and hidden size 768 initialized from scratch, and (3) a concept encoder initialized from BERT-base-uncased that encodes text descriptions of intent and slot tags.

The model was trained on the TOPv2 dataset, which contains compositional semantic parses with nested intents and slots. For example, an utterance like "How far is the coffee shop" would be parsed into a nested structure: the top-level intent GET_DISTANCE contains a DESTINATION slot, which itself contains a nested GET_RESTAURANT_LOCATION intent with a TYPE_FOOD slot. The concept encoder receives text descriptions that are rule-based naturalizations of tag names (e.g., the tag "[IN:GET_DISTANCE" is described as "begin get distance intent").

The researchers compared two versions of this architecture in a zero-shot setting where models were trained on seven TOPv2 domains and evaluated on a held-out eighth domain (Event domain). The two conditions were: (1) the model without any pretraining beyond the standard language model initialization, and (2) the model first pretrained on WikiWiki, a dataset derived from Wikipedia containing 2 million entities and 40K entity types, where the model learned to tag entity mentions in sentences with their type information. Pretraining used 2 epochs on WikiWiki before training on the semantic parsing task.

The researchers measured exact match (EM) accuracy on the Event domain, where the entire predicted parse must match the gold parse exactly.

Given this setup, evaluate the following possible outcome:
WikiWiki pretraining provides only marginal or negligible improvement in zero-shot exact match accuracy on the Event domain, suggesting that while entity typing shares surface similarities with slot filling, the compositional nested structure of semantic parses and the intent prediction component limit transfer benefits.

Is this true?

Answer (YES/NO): NO